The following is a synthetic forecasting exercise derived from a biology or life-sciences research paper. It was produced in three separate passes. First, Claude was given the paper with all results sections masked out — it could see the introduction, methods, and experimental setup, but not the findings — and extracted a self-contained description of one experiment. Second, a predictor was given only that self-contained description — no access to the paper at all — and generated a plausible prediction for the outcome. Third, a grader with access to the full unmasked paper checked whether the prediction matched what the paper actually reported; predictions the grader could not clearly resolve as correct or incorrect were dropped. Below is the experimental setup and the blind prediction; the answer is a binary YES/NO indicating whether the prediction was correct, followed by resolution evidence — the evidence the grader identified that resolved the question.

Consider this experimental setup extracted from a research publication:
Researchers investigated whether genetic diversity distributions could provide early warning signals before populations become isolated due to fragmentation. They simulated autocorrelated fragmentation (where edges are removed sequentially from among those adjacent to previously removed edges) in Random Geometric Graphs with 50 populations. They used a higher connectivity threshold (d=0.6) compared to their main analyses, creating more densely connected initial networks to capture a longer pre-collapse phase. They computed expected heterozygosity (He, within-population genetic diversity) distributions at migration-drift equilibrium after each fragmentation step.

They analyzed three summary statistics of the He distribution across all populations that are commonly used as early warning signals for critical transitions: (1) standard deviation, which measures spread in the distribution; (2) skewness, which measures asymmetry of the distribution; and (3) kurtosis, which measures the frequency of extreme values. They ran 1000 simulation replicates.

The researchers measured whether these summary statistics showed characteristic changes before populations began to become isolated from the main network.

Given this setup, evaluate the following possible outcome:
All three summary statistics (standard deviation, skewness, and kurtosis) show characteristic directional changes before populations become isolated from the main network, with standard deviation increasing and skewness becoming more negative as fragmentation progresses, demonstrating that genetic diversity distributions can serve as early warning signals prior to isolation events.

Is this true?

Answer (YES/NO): NO